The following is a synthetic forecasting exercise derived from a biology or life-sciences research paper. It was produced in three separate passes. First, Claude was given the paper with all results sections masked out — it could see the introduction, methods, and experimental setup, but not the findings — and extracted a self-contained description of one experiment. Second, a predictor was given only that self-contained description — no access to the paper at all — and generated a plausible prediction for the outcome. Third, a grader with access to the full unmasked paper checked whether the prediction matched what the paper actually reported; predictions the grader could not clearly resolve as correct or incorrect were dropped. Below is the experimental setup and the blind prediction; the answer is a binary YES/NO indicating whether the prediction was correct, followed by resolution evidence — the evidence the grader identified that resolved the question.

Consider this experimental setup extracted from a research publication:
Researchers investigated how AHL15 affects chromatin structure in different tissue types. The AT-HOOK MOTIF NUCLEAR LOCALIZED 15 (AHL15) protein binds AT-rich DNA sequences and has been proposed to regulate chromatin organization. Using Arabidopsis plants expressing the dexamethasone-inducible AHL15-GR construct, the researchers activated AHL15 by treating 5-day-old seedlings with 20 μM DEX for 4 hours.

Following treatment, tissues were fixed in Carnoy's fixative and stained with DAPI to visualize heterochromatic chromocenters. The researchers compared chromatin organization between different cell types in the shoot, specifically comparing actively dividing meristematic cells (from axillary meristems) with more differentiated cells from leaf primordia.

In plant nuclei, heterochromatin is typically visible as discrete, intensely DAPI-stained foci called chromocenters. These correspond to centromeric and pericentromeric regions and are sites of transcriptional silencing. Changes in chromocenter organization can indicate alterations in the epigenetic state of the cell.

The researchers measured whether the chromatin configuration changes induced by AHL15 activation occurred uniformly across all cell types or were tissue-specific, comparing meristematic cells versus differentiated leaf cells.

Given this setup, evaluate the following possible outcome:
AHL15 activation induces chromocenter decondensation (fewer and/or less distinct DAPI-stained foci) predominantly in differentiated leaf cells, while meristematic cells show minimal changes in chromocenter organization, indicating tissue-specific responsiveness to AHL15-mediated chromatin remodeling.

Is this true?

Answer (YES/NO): NO